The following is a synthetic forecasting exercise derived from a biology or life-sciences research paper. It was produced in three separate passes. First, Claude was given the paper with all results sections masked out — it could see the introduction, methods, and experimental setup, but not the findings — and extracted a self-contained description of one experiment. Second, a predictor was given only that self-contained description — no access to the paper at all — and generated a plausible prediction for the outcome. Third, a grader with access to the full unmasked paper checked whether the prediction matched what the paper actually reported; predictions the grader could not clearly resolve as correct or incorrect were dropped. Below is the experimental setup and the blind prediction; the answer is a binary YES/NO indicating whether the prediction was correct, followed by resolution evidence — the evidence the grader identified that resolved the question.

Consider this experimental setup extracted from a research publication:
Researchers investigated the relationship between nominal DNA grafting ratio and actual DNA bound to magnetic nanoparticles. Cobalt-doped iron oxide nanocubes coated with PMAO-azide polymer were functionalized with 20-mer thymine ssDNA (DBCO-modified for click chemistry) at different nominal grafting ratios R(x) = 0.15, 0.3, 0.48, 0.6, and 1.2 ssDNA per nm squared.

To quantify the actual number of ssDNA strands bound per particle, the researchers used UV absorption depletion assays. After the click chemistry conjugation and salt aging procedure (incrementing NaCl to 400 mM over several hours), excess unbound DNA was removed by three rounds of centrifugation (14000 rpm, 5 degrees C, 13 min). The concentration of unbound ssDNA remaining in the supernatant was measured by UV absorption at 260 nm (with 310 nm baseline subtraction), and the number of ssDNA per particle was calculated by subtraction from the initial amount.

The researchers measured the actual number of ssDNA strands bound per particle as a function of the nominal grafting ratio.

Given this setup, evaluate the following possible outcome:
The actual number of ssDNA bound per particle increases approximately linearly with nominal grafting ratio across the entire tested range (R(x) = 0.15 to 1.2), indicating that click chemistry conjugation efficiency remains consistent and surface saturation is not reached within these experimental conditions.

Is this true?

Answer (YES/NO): YES